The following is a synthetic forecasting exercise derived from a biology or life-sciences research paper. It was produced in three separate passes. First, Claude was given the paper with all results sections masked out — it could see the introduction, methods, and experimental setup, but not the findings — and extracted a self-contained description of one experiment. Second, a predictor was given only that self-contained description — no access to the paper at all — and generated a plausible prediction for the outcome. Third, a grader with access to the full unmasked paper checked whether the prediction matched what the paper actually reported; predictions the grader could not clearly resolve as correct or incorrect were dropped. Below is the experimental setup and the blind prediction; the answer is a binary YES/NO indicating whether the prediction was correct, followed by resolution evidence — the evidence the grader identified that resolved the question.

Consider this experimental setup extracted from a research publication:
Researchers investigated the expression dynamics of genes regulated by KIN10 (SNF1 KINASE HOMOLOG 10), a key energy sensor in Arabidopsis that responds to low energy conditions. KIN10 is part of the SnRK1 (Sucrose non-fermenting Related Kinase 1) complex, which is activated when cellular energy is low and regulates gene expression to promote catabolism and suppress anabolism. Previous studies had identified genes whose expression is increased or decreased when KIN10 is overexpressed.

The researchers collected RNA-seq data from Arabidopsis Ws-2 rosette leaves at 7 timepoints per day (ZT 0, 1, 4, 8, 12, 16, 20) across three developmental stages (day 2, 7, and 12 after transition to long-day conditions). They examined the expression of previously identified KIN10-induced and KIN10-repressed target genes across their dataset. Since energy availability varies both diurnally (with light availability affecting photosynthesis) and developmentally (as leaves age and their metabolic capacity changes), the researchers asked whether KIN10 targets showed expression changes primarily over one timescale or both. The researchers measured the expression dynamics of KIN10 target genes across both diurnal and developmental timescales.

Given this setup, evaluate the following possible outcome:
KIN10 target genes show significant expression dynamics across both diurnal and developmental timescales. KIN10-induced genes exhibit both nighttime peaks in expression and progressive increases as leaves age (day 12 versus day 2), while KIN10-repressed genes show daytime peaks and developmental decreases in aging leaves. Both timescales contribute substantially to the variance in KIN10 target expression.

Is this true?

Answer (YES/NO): NO